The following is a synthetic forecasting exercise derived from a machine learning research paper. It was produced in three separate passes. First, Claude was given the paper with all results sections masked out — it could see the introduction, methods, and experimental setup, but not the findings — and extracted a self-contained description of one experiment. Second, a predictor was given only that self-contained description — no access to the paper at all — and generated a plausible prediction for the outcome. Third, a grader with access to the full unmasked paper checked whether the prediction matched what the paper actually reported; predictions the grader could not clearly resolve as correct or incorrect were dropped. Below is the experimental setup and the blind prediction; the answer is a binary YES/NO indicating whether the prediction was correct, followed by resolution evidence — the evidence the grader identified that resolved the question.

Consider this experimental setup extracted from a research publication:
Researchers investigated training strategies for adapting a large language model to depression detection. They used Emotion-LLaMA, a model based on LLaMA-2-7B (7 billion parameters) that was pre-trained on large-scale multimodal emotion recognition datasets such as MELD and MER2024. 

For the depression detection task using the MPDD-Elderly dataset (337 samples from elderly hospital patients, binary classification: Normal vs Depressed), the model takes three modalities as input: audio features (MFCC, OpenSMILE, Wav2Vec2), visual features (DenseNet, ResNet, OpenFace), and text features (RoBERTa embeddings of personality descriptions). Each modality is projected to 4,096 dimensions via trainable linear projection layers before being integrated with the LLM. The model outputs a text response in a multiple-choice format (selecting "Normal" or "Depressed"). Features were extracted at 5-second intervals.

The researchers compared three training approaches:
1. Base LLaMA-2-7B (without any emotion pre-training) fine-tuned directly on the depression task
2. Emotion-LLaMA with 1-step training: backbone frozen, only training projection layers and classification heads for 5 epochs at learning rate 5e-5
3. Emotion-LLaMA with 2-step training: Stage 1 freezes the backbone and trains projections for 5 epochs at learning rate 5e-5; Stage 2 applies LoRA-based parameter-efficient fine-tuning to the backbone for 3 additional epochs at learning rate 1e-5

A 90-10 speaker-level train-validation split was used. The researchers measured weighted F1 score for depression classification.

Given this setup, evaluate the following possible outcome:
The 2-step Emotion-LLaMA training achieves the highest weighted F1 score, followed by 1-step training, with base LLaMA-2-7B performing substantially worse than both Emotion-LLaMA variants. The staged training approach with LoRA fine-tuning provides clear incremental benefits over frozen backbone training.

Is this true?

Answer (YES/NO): NO